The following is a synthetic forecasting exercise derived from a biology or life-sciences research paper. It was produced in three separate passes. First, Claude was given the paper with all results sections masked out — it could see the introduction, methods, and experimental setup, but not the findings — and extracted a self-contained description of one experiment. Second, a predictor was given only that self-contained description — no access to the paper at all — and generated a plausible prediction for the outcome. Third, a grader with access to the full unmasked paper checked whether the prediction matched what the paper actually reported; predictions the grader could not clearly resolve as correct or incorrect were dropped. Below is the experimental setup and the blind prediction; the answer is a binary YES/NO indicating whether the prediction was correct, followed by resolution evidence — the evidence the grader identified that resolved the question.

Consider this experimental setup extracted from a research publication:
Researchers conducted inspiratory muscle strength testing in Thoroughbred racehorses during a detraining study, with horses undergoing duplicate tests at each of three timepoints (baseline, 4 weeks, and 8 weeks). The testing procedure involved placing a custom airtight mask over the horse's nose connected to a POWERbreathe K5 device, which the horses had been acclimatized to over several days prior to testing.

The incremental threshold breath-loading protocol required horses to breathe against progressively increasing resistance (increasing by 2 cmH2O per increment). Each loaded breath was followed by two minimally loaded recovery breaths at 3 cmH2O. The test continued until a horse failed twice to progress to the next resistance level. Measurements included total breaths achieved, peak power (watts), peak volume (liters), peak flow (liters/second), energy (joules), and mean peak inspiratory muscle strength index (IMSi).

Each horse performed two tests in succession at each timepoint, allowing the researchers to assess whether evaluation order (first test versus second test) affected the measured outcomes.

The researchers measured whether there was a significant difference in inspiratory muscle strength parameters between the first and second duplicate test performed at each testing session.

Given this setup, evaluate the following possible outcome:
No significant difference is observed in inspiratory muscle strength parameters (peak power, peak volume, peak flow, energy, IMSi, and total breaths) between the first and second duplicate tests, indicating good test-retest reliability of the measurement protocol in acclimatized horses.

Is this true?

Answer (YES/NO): YES